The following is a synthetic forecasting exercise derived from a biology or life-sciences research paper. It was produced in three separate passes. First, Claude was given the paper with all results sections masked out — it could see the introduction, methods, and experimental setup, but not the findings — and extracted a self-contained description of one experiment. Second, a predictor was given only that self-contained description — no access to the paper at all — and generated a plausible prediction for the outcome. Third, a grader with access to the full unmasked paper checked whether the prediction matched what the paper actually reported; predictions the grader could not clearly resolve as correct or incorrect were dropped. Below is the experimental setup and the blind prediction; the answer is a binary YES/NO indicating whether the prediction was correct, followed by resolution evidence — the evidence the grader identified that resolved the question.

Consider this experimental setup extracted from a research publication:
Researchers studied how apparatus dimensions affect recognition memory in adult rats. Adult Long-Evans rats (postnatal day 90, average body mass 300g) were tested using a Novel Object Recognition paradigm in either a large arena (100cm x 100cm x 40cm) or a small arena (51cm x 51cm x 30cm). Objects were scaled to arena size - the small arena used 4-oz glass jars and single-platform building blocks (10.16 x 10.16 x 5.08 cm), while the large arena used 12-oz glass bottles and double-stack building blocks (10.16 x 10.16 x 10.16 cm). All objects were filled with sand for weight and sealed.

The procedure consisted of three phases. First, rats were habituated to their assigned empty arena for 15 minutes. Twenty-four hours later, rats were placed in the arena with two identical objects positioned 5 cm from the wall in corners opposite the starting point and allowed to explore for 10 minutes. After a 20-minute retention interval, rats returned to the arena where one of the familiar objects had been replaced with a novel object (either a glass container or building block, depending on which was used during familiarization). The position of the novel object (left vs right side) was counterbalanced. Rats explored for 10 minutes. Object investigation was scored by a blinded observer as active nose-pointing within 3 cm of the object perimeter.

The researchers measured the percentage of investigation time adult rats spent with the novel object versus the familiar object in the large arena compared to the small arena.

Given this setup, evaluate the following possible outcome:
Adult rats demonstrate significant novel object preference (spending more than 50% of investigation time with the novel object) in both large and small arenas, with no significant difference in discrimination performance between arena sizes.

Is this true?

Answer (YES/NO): NO